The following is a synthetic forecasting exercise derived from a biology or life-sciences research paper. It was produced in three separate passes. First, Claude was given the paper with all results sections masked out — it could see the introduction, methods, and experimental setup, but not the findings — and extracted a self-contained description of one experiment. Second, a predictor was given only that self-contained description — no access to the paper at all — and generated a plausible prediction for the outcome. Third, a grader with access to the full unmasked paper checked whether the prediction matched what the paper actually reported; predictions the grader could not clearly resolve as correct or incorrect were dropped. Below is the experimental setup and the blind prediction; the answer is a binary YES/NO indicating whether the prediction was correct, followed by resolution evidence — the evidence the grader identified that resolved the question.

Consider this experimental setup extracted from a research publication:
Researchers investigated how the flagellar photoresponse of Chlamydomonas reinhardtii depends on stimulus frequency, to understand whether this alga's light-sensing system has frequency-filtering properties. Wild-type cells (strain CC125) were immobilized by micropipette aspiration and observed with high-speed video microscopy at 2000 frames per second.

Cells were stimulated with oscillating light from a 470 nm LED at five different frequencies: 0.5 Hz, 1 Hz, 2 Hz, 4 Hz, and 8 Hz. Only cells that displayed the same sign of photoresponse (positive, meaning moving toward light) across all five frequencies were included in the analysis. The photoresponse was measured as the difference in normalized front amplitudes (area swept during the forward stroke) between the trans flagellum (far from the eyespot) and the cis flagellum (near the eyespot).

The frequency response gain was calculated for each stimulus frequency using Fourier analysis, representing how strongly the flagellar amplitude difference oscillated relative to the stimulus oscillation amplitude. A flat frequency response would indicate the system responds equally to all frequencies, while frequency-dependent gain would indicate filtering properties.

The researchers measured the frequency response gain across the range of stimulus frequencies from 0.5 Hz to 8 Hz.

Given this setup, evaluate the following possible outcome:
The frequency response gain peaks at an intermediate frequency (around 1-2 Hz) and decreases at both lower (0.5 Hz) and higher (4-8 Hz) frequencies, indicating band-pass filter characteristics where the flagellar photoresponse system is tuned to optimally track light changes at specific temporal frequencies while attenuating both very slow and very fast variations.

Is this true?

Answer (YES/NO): YES